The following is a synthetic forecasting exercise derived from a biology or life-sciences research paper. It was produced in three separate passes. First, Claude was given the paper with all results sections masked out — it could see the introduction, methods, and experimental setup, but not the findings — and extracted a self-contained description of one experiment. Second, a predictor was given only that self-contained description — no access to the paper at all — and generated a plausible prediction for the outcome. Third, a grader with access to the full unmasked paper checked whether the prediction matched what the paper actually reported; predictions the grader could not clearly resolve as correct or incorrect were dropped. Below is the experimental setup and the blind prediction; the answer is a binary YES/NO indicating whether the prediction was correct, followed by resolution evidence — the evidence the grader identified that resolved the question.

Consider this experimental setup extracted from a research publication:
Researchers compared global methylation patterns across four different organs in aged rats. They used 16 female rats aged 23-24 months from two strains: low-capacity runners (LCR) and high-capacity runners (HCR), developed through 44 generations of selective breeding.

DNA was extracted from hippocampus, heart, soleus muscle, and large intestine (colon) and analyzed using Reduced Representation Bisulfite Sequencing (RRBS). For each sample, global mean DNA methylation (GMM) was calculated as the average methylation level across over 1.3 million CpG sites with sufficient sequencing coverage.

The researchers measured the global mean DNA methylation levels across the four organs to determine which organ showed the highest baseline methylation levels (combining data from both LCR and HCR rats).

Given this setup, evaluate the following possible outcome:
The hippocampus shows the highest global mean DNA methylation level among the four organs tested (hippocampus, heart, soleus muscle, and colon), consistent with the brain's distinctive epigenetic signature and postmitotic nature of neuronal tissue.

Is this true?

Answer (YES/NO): NO